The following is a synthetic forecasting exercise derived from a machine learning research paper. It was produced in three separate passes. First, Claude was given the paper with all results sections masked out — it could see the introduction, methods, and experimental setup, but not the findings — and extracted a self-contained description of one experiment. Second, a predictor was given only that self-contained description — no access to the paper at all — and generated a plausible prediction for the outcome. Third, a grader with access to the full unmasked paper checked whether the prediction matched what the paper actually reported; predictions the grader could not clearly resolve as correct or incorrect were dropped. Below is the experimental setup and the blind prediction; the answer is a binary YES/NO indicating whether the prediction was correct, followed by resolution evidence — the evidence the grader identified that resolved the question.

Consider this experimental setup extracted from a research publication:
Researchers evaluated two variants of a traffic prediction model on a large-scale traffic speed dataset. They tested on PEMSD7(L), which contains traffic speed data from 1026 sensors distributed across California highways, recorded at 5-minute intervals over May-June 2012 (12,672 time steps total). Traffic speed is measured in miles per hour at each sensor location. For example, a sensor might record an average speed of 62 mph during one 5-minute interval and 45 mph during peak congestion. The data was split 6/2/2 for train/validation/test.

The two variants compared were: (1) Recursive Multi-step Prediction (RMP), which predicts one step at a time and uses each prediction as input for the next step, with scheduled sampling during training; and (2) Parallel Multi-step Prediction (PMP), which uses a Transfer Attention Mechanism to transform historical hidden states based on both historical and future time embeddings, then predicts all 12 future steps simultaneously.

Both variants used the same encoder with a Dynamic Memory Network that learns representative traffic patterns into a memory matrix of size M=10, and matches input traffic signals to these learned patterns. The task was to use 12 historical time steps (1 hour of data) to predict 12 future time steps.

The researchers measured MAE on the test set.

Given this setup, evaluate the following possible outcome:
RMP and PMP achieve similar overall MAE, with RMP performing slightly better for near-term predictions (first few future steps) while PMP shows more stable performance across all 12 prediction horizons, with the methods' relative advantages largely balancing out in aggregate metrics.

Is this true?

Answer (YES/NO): NO